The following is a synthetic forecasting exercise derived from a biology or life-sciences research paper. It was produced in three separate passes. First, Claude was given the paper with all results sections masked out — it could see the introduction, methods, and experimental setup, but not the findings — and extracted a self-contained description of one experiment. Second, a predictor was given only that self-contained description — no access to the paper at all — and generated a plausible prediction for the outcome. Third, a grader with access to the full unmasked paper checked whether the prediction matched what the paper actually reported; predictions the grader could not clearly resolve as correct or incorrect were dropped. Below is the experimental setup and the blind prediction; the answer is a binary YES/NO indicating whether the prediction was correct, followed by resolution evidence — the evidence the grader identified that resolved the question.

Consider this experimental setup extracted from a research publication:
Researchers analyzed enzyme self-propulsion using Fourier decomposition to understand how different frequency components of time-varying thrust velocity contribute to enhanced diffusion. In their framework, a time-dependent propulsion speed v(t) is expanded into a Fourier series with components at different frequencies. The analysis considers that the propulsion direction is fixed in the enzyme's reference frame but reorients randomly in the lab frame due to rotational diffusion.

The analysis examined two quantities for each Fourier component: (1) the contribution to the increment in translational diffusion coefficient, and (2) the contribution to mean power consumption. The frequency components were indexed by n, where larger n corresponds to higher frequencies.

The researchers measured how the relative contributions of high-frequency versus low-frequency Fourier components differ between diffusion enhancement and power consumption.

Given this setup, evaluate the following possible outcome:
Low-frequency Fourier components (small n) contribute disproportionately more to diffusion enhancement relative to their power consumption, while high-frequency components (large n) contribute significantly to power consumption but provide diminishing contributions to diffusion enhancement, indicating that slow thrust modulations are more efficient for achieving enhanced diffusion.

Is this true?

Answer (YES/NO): YES